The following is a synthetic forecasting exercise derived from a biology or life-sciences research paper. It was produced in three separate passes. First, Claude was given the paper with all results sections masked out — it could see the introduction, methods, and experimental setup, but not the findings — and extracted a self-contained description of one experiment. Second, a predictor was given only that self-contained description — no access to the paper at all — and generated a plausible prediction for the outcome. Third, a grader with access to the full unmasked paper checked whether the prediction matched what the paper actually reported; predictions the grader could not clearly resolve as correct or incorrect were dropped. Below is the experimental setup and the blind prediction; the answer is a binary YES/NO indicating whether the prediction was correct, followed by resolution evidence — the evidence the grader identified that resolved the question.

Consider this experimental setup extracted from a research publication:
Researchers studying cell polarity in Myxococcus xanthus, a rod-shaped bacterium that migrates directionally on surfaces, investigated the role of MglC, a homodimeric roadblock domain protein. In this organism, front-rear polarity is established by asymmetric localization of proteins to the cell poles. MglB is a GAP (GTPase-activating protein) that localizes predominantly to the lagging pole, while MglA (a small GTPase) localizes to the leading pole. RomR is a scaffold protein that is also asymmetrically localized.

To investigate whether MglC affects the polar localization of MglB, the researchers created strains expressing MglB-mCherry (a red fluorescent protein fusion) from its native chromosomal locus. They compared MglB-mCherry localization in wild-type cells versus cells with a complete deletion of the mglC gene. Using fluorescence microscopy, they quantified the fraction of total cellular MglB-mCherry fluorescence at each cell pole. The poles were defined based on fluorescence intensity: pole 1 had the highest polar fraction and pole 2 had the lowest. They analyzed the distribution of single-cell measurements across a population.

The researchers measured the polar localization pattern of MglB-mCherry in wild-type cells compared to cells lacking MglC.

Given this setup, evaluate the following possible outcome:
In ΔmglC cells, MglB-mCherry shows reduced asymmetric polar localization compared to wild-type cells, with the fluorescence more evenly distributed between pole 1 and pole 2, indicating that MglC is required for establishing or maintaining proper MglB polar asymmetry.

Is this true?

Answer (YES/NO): YES